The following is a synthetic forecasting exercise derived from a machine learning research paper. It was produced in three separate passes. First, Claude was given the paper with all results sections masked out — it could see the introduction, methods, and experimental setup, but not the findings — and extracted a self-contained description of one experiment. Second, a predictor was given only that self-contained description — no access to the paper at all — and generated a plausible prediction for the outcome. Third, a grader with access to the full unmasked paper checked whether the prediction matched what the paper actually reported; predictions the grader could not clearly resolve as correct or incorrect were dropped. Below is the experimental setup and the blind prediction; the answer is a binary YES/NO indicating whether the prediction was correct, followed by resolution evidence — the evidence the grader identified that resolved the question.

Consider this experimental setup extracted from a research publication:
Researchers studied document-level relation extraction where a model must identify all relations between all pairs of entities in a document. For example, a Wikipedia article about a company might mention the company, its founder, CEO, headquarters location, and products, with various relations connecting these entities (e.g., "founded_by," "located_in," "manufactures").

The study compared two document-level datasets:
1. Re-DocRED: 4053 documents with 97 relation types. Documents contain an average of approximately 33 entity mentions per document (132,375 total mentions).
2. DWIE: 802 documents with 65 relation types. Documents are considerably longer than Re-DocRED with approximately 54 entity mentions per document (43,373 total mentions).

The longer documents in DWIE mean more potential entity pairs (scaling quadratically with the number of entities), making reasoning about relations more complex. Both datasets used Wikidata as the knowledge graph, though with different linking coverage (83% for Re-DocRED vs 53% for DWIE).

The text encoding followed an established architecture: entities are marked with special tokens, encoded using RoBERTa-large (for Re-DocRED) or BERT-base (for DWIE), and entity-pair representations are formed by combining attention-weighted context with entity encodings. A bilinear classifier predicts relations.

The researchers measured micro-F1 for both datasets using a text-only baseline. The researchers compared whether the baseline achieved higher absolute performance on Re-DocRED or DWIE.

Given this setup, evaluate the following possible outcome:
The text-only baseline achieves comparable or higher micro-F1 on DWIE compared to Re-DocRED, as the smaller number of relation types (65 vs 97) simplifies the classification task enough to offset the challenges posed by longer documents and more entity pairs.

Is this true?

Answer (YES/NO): NO